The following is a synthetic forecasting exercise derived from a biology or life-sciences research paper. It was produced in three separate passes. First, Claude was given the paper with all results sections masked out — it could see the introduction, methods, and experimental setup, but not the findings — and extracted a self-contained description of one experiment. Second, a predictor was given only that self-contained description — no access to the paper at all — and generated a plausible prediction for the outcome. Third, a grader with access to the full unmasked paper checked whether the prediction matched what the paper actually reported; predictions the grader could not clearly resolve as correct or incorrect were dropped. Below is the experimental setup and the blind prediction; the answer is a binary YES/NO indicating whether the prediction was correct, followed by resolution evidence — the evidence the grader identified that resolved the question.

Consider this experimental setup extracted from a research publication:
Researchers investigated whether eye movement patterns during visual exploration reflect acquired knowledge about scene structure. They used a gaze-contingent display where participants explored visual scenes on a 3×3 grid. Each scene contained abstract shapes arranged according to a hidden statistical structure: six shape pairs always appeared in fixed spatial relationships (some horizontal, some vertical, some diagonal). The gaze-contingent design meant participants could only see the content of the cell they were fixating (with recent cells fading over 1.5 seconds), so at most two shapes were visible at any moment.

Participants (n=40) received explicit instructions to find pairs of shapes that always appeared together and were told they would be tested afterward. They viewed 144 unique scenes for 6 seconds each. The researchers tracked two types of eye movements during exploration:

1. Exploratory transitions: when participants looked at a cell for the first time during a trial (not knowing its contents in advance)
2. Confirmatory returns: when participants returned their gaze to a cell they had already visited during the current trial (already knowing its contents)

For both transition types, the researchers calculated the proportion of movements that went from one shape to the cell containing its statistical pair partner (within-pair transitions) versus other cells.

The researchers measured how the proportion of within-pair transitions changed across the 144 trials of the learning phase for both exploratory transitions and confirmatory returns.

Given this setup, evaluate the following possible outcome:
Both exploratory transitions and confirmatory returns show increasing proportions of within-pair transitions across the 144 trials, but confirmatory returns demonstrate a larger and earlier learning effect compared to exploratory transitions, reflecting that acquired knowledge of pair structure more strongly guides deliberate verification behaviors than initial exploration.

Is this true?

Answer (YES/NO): NO